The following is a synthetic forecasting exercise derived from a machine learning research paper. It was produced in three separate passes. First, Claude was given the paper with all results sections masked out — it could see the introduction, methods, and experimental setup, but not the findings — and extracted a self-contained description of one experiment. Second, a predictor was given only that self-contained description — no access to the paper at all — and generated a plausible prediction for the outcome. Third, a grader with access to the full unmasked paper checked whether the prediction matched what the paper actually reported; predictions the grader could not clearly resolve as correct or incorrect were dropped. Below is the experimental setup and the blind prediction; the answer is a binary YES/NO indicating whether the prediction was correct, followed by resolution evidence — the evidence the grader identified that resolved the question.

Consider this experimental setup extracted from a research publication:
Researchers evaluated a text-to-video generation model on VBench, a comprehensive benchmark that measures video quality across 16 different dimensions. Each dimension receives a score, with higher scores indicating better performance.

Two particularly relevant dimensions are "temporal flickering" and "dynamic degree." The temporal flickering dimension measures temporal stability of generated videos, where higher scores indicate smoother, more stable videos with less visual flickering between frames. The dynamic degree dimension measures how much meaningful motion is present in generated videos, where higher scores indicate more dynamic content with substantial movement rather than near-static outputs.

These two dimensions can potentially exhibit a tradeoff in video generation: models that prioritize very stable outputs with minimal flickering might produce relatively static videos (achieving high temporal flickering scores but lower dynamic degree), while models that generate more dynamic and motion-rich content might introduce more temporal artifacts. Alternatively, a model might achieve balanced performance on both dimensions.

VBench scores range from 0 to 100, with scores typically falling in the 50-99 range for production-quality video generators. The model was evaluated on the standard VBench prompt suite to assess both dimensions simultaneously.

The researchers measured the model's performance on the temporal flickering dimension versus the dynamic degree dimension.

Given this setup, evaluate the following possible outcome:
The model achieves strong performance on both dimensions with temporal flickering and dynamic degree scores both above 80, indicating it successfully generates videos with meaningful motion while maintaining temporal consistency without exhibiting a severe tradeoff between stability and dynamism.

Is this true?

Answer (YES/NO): NO